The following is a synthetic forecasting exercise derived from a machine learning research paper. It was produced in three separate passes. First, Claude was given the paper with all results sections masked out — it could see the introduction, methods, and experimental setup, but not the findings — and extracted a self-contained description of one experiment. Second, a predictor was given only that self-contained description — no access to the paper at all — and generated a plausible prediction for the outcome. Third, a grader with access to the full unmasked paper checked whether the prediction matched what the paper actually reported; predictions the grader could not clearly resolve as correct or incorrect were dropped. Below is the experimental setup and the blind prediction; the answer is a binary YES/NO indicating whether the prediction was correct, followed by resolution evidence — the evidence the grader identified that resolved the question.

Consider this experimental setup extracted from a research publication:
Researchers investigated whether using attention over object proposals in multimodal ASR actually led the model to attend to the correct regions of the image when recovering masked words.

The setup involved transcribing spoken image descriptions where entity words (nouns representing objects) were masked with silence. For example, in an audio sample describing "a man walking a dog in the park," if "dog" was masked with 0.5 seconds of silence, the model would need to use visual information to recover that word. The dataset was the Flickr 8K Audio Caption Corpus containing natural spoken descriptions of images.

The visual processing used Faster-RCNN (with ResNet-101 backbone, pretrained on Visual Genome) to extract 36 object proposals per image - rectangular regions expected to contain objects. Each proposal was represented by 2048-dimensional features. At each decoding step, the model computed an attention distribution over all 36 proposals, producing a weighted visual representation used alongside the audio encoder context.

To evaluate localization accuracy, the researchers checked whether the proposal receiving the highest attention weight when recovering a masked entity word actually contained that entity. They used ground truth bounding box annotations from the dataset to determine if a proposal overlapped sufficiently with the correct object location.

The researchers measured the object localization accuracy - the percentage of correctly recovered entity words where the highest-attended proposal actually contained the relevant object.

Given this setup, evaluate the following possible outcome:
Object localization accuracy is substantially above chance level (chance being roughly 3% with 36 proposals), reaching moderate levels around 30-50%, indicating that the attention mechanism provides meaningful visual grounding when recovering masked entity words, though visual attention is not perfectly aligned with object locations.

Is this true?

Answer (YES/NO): YES